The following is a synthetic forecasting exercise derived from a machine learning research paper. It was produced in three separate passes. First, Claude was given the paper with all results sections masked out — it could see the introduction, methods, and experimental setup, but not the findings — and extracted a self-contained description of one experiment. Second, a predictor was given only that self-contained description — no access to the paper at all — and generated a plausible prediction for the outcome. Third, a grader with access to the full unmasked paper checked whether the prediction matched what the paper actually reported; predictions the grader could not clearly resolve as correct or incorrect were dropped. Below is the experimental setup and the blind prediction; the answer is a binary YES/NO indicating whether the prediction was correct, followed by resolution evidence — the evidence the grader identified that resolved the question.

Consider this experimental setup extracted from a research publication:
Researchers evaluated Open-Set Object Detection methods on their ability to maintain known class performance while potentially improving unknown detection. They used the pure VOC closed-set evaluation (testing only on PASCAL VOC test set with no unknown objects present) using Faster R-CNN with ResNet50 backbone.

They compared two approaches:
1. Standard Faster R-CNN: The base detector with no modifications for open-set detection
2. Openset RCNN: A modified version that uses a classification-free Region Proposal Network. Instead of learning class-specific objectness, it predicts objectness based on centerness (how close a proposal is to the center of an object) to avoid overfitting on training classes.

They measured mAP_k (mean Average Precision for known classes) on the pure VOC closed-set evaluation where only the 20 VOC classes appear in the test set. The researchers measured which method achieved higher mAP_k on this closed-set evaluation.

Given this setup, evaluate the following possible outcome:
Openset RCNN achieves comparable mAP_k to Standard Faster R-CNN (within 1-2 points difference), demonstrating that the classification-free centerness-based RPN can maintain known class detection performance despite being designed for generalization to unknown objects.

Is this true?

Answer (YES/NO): NO